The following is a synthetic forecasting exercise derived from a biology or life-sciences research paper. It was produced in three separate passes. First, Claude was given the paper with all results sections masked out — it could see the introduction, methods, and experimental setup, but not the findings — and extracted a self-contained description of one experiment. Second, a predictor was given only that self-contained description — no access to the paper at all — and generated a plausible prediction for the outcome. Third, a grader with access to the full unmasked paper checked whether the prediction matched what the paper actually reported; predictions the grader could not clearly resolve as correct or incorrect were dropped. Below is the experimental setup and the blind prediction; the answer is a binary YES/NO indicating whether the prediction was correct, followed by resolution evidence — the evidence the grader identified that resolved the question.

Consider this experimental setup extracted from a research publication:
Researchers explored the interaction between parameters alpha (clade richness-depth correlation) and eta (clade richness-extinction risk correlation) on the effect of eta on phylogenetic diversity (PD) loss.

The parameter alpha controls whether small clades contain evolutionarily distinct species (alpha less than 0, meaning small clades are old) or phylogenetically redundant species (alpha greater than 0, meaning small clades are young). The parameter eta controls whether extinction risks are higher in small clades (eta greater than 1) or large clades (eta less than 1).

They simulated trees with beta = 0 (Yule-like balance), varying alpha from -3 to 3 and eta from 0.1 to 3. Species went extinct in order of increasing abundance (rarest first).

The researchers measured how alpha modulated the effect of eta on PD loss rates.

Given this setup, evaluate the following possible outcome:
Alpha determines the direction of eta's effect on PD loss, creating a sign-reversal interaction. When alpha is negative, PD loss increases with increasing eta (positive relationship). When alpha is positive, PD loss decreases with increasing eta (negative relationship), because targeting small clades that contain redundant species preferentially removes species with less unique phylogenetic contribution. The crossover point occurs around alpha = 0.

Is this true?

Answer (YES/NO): NO